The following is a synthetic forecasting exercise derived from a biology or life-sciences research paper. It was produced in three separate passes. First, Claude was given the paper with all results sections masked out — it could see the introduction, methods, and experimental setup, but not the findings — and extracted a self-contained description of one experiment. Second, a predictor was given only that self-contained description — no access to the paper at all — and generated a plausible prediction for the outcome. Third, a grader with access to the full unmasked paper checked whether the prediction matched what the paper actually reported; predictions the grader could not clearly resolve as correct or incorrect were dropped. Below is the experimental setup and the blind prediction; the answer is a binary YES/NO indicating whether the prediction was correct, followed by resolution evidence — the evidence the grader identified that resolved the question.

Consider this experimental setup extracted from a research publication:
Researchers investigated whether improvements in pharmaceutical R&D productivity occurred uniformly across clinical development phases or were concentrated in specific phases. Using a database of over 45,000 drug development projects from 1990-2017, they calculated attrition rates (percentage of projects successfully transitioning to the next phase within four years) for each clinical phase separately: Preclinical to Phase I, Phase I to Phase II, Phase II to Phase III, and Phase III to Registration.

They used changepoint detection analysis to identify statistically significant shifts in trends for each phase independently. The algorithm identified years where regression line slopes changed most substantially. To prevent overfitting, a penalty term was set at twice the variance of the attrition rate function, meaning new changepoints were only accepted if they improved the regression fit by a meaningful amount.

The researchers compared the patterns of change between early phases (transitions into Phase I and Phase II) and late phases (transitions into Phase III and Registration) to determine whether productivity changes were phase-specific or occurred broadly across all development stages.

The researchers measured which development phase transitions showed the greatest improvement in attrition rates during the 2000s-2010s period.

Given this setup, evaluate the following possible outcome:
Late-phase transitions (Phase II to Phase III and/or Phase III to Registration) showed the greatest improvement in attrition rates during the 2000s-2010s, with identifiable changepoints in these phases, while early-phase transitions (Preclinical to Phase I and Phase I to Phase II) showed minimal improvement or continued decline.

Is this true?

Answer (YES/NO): NO